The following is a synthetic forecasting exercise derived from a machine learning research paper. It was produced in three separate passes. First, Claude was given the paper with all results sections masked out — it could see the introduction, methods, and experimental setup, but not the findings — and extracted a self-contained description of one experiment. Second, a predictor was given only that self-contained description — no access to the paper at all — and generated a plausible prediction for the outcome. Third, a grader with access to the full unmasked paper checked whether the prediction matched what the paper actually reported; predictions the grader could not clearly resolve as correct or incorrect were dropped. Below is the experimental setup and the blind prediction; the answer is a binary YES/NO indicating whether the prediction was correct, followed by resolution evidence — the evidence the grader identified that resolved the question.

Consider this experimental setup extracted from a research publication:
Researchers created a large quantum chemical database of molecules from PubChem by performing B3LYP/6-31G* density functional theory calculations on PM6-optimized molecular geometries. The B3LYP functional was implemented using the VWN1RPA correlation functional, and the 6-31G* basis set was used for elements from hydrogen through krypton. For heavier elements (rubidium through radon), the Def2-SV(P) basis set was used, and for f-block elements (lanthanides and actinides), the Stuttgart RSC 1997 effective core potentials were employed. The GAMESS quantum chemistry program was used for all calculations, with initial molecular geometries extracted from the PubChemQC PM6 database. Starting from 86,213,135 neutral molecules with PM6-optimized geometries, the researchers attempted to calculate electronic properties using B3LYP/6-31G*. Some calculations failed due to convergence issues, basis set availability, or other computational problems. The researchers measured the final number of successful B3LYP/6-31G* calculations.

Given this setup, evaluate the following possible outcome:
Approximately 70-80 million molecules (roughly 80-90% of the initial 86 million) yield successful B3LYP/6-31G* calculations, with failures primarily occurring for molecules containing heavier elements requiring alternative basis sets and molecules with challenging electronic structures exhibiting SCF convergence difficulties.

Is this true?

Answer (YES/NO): NO